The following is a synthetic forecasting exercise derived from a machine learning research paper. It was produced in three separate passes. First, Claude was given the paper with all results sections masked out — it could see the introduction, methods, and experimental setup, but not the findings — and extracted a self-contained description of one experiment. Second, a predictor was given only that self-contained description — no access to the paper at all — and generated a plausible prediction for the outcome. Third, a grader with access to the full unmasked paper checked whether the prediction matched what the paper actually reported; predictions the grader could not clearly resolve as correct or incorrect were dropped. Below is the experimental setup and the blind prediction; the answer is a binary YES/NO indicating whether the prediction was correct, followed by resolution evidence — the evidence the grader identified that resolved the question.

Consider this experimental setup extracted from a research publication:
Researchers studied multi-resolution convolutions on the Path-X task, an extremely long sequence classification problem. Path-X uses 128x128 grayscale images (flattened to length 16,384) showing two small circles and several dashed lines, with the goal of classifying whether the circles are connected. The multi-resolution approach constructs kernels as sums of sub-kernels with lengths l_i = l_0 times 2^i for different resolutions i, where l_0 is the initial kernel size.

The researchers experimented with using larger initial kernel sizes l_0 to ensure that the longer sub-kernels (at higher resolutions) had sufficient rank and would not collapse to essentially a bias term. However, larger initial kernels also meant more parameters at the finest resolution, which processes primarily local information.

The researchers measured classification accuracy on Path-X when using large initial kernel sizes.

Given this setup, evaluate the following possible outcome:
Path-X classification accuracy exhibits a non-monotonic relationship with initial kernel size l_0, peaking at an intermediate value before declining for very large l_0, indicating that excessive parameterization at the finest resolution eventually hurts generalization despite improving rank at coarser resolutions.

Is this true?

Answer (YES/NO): NO